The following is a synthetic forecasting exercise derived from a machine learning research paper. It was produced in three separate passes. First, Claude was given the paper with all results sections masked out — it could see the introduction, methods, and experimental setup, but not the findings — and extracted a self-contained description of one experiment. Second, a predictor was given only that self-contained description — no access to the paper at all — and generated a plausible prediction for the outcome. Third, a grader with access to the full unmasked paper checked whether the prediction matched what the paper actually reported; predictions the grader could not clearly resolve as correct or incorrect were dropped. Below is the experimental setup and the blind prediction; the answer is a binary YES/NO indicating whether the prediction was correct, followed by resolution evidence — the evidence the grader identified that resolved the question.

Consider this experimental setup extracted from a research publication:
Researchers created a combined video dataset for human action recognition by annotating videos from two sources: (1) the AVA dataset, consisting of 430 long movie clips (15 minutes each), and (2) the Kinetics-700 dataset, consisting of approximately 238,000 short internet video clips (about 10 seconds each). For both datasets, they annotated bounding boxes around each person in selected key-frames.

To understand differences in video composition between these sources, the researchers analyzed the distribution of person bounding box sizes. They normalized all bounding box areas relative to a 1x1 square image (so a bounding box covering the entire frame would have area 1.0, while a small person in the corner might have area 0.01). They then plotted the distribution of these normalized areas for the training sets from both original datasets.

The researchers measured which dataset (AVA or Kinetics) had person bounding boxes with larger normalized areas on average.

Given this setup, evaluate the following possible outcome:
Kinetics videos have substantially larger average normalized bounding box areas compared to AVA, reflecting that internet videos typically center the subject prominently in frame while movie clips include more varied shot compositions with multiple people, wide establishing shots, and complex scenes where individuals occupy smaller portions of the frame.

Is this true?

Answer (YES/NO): NO